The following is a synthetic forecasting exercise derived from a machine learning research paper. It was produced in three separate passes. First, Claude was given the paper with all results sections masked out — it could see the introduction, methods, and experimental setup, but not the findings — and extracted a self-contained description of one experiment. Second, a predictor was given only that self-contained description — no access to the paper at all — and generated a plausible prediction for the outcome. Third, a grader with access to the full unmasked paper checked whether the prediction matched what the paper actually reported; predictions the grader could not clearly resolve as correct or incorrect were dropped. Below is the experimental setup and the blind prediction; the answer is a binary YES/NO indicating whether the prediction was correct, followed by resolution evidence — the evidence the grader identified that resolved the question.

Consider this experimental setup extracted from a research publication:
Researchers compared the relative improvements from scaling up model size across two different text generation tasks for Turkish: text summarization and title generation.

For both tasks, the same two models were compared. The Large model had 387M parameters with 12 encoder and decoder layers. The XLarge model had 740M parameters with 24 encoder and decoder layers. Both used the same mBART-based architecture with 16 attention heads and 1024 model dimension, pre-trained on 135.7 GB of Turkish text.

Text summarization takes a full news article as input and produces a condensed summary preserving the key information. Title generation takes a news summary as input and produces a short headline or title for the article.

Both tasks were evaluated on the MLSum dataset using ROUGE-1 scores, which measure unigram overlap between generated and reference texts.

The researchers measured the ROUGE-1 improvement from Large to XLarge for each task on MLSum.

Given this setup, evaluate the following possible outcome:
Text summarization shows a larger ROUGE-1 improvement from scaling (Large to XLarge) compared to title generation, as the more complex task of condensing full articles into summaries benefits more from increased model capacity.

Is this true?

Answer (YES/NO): YES